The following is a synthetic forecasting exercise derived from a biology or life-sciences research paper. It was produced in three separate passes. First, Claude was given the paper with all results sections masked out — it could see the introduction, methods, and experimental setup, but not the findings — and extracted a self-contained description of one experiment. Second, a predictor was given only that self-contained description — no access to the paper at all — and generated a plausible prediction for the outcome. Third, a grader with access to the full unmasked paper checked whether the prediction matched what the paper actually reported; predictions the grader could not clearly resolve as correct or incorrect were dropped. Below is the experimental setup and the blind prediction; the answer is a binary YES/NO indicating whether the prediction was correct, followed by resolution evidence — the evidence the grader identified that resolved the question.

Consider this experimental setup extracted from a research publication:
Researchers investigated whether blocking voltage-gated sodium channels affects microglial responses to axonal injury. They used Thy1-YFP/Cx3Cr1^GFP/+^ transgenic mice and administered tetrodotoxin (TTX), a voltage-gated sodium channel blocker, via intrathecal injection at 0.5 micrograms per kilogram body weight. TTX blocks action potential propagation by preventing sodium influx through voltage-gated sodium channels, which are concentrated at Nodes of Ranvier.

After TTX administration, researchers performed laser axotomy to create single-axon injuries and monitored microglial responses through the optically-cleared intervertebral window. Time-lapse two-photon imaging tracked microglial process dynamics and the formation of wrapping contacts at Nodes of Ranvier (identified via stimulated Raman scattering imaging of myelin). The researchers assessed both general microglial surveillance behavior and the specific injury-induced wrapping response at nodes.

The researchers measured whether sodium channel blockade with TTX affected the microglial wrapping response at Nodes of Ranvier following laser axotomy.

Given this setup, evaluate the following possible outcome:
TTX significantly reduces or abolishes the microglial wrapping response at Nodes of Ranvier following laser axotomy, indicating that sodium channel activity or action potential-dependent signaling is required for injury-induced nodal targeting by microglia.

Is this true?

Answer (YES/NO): YES